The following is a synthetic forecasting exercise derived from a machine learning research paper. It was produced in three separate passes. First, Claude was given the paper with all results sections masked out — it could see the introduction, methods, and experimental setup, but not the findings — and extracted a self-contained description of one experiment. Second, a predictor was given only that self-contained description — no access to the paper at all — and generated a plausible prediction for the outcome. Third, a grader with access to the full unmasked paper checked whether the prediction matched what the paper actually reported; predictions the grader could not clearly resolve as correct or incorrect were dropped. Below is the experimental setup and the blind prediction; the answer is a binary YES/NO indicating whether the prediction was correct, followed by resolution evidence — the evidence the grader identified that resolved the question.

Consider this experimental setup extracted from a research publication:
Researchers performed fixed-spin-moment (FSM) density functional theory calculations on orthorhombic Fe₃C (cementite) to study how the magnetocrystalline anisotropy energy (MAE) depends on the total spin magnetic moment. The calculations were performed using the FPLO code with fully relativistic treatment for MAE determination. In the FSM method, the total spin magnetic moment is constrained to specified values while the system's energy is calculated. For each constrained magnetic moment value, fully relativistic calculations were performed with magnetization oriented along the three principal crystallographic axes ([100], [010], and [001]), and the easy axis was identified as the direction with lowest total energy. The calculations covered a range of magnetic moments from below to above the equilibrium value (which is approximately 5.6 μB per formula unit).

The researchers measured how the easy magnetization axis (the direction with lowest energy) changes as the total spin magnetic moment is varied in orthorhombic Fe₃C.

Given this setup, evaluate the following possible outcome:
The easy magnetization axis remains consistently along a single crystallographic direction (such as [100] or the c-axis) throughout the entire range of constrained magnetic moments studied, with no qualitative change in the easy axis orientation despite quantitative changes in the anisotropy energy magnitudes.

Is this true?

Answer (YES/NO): NO